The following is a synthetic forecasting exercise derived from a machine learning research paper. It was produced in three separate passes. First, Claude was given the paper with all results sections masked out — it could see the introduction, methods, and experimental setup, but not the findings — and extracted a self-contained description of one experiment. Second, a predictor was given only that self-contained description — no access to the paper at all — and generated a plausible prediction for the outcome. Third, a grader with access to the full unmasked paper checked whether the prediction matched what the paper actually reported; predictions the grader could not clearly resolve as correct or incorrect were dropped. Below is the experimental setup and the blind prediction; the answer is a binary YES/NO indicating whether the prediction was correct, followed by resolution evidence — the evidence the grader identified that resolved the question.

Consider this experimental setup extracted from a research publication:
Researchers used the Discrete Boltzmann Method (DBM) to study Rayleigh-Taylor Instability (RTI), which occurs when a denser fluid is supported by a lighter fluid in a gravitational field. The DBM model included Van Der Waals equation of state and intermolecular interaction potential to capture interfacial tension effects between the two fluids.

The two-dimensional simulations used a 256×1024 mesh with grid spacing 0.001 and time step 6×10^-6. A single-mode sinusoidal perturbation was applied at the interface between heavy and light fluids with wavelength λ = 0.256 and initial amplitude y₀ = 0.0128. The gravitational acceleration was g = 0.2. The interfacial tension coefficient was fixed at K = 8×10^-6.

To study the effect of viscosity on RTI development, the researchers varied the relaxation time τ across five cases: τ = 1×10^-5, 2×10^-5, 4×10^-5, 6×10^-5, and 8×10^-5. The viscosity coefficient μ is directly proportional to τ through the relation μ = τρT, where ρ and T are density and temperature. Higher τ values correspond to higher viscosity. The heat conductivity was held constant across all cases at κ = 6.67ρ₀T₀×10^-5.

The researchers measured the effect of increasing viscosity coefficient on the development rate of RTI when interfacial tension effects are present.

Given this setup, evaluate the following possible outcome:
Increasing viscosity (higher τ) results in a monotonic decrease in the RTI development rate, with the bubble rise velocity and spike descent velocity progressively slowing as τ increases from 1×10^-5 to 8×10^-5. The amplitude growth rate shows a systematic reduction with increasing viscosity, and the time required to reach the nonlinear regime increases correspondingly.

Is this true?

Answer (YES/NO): YES